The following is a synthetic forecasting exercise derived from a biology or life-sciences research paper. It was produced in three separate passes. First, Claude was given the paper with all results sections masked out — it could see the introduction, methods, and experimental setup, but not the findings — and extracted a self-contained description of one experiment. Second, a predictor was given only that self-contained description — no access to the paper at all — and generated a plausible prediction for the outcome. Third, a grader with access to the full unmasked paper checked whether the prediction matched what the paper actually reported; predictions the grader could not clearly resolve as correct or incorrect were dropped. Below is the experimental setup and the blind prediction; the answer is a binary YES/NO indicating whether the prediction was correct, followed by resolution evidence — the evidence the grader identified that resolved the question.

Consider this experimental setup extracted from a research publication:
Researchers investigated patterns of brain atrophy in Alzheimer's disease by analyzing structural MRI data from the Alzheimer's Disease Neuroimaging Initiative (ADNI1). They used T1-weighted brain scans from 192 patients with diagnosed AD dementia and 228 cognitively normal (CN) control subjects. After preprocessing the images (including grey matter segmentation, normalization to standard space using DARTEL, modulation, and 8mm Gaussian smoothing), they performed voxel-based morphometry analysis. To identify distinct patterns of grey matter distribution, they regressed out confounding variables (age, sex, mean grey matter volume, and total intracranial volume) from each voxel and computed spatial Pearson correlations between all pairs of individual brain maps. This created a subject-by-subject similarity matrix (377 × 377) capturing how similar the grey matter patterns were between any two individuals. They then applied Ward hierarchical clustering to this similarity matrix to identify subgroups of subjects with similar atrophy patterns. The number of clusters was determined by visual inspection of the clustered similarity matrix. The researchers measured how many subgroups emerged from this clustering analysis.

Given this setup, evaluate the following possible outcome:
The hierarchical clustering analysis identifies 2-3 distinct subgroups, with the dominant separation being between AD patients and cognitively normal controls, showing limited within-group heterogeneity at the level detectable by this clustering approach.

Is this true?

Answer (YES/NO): NO